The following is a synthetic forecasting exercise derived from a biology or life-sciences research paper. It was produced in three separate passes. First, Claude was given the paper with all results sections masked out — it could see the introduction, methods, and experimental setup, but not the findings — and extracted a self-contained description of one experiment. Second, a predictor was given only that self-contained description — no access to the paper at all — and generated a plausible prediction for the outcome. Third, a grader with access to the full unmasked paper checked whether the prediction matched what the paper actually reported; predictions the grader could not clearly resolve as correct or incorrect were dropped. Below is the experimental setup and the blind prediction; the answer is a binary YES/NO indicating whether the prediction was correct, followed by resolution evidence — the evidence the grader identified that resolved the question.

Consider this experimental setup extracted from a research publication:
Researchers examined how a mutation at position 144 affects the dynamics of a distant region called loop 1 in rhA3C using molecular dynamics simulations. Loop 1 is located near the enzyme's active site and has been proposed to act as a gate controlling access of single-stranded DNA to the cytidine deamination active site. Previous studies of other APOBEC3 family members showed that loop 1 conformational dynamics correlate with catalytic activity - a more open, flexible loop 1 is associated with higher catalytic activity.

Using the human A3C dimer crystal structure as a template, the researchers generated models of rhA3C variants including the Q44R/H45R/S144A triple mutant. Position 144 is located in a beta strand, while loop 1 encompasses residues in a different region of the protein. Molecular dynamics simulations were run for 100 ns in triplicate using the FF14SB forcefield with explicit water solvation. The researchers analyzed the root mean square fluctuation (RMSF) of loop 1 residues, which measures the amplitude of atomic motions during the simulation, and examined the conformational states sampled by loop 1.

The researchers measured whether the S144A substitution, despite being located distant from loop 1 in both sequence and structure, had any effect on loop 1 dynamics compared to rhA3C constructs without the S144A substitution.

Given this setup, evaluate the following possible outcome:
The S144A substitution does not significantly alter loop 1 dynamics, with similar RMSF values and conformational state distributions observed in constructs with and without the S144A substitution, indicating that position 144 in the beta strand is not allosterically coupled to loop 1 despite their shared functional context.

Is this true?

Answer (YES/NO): NO